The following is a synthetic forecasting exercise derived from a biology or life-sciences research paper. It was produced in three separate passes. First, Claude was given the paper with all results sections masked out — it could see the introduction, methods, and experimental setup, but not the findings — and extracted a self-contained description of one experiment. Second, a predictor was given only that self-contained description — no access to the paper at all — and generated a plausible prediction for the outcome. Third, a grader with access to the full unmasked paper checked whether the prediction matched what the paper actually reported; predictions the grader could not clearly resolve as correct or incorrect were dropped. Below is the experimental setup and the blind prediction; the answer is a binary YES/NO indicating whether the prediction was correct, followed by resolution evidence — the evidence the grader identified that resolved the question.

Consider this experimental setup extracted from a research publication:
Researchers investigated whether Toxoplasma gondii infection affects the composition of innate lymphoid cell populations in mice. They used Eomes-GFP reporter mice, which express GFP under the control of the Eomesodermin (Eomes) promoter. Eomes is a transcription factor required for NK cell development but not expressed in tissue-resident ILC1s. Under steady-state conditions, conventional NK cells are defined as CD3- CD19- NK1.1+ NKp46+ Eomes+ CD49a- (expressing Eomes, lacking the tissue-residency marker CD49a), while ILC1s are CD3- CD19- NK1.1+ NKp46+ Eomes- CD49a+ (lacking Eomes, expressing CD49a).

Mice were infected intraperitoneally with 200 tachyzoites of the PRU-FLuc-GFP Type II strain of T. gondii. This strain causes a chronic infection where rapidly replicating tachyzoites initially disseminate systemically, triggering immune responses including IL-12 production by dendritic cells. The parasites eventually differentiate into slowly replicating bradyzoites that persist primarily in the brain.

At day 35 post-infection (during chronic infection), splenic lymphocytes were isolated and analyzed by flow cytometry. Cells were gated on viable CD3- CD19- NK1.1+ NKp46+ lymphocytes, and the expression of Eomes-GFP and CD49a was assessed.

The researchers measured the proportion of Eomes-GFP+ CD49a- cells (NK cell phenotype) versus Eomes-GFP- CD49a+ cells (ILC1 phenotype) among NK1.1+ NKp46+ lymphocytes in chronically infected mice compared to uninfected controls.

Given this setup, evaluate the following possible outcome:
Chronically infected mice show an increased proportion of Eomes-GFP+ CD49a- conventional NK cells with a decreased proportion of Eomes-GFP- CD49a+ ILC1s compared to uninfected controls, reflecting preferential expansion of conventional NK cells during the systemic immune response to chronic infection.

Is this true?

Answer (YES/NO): NO